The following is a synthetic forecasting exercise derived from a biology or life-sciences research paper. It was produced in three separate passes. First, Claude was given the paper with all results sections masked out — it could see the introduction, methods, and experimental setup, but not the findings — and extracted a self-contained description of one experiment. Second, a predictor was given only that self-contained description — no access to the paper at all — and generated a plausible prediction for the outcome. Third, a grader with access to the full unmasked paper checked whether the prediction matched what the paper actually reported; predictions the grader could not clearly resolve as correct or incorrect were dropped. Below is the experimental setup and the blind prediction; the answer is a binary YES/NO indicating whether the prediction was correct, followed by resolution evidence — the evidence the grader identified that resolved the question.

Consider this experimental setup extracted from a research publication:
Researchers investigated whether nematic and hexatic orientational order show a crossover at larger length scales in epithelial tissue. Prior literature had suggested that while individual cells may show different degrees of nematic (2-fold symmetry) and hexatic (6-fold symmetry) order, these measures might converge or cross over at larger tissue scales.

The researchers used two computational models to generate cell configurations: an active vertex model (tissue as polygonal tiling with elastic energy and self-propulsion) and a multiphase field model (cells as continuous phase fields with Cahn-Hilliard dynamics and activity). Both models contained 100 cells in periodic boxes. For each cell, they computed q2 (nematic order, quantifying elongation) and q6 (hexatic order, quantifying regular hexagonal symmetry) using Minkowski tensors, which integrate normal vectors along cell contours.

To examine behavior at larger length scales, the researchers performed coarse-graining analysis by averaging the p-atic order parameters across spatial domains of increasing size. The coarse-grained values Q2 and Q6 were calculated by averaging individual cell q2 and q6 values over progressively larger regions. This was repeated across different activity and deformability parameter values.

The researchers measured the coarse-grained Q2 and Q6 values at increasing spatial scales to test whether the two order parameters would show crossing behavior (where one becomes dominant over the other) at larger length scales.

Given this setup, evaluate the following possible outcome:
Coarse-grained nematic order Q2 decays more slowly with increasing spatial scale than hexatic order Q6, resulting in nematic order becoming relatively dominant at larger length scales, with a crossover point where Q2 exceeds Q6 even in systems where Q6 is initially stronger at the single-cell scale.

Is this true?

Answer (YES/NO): NO